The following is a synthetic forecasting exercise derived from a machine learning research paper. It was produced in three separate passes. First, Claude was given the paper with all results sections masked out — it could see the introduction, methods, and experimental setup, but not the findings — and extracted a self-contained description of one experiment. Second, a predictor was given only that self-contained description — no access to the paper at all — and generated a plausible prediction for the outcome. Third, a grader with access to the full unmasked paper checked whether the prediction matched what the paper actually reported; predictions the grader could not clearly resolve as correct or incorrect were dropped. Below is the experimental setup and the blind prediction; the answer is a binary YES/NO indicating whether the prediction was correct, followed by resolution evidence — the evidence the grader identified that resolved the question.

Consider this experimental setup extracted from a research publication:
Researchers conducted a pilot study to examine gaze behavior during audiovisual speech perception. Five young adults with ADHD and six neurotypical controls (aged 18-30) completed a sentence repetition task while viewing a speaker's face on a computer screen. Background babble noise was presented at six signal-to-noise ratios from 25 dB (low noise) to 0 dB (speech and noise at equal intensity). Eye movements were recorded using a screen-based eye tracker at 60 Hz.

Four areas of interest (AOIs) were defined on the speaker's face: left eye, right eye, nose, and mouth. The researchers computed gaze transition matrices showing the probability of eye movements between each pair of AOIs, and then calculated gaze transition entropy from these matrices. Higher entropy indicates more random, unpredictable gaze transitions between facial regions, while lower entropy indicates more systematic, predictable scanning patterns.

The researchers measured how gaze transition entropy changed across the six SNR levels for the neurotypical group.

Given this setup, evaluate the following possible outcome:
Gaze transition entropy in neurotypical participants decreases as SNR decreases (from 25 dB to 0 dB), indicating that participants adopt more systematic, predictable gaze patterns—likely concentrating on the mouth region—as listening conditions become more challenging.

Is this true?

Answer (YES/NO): NO